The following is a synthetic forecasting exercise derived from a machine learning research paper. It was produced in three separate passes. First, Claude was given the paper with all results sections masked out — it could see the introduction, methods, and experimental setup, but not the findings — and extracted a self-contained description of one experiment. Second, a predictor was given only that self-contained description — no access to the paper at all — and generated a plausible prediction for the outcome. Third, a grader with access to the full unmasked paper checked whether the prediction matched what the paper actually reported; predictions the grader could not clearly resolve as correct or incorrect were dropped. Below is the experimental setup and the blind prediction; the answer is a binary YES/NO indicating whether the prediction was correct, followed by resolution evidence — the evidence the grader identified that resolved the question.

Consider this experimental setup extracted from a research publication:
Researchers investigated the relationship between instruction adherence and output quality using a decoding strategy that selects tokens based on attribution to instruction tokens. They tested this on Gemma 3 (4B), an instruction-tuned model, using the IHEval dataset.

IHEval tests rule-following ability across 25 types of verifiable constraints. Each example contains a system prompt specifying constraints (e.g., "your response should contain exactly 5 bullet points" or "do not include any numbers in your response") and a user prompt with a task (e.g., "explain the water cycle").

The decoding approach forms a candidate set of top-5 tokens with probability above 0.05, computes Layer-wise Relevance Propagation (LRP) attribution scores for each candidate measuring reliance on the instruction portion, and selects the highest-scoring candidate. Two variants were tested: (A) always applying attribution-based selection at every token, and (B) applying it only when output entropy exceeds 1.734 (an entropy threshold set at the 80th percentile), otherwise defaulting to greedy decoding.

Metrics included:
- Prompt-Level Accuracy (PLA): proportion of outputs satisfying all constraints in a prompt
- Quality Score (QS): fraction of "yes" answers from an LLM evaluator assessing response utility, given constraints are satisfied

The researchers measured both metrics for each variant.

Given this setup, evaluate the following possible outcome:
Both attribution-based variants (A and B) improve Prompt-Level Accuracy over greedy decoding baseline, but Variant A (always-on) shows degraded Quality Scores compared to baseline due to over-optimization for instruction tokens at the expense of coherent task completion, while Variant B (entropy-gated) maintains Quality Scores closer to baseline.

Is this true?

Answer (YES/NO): YES